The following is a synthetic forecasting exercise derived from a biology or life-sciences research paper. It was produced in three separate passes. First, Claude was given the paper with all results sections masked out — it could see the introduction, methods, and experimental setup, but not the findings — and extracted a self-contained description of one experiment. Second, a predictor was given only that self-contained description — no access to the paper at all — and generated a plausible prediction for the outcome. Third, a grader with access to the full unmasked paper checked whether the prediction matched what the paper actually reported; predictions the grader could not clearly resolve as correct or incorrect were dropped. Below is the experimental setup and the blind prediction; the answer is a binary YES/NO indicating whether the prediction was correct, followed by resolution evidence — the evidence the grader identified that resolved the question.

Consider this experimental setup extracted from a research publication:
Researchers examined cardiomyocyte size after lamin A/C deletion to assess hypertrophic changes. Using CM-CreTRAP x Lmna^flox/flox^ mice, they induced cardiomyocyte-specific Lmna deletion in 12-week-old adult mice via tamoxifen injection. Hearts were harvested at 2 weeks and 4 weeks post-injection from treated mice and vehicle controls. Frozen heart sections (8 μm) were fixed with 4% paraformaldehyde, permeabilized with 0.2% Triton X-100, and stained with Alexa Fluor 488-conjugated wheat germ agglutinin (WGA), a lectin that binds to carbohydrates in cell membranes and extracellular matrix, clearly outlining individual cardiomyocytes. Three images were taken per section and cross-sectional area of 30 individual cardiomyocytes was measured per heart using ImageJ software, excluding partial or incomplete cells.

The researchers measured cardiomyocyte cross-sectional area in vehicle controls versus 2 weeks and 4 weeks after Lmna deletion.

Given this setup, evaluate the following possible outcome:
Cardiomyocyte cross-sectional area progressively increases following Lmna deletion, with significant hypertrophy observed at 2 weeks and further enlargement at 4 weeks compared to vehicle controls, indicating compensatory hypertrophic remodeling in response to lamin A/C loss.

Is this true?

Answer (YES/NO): YES